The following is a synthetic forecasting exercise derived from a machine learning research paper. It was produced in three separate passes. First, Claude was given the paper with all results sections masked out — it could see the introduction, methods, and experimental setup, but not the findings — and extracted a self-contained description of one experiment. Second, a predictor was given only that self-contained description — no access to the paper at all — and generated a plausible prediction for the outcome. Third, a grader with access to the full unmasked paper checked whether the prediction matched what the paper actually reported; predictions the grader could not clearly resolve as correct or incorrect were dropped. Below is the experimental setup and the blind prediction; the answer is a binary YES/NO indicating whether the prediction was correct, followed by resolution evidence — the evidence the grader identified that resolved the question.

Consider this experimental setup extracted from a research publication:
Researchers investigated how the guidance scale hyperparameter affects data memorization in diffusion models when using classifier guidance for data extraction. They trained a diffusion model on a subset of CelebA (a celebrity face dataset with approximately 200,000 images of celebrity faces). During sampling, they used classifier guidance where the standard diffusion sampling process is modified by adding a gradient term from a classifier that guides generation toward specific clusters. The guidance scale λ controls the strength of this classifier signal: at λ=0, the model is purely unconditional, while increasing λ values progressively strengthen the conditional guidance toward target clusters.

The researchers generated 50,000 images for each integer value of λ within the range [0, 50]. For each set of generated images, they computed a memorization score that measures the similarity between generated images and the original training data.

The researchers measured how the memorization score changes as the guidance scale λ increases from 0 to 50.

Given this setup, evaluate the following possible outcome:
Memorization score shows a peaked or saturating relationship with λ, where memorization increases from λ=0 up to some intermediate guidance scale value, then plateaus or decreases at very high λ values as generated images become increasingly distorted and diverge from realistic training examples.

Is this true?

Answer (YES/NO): YES